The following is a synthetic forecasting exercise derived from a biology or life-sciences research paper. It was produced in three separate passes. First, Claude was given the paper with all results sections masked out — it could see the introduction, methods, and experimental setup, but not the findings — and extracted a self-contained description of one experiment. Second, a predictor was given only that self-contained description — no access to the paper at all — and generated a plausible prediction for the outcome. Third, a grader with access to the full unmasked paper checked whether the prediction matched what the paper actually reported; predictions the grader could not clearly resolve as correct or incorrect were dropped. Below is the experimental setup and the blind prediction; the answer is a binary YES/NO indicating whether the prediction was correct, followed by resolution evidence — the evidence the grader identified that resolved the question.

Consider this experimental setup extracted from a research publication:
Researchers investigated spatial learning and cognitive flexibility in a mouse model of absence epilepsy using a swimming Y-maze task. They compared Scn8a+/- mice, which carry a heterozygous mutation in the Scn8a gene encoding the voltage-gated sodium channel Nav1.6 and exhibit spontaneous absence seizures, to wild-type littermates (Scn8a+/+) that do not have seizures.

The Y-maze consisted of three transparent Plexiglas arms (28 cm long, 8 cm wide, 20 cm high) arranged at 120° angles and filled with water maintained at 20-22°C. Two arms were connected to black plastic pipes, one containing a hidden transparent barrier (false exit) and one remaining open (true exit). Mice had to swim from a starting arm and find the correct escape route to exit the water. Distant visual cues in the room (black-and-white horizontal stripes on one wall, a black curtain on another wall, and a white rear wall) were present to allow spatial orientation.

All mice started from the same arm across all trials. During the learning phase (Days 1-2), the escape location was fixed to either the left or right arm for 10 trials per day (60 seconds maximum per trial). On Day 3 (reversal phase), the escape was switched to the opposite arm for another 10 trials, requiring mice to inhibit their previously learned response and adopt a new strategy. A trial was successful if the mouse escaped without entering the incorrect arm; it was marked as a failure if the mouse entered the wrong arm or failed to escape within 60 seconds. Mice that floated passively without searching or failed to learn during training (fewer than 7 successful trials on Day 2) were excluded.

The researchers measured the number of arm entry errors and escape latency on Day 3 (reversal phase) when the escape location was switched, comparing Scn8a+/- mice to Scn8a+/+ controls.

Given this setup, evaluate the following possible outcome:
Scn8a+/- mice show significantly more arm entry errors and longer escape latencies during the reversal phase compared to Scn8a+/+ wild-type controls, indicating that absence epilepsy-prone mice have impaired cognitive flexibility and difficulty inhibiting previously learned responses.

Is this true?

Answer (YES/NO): NO